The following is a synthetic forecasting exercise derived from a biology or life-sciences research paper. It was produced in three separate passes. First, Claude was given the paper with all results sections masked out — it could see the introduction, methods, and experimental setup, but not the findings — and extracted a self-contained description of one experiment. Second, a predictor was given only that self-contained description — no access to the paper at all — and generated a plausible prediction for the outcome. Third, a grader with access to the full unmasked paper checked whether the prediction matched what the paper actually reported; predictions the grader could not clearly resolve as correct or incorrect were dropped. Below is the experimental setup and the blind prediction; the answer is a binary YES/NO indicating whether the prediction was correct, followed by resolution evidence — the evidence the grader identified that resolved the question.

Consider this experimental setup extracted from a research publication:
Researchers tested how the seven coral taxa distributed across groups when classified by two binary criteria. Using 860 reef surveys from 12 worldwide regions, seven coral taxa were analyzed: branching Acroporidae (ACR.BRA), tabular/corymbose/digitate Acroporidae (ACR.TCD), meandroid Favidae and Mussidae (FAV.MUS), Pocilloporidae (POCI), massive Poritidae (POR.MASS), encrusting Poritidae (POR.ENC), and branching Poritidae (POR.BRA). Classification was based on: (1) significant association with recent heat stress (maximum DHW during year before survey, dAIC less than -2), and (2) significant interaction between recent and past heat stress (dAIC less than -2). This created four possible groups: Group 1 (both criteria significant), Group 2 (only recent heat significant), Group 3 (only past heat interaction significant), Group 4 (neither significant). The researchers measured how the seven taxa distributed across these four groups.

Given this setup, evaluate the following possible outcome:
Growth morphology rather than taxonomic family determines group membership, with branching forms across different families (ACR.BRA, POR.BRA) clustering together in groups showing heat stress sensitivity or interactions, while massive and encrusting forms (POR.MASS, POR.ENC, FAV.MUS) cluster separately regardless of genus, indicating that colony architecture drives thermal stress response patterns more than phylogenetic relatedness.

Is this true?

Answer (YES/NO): NO